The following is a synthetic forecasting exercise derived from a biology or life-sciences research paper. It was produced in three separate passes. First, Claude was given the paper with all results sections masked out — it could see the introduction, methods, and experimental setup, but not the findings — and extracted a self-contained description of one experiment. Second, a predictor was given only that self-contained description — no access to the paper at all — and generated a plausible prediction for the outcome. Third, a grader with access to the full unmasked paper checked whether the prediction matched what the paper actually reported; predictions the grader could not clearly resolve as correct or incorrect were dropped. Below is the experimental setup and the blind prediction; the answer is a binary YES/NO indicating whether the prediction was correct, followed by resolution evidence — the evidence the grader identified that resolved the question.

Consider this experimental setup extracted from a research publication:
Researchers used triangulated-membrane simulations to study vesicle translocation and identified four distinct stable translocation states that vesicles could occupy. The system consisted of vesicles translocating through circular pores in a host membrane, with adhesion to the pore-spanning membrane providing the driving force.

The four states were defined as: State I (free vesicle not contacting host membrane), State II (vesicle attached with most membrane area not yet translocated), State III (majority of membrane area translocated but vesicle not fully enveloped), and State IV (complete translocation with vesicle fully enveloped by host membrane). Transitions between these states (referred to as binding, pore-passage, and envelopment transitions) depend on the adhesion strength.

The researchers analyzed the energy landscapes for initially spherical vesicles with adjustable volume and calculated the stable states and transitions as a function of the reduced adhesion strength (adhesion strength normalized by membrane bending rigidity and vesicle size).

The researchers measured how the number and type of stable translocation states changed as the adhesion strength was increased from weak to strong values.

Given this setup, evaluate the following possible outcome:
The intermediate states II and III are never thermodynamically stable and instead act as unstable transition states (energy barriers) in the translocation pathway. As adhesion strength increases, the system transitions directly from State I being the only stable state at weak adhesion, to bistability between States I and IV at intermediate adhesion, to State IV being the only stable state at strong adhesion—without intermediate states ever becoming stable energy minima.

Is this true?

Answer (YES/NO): NO